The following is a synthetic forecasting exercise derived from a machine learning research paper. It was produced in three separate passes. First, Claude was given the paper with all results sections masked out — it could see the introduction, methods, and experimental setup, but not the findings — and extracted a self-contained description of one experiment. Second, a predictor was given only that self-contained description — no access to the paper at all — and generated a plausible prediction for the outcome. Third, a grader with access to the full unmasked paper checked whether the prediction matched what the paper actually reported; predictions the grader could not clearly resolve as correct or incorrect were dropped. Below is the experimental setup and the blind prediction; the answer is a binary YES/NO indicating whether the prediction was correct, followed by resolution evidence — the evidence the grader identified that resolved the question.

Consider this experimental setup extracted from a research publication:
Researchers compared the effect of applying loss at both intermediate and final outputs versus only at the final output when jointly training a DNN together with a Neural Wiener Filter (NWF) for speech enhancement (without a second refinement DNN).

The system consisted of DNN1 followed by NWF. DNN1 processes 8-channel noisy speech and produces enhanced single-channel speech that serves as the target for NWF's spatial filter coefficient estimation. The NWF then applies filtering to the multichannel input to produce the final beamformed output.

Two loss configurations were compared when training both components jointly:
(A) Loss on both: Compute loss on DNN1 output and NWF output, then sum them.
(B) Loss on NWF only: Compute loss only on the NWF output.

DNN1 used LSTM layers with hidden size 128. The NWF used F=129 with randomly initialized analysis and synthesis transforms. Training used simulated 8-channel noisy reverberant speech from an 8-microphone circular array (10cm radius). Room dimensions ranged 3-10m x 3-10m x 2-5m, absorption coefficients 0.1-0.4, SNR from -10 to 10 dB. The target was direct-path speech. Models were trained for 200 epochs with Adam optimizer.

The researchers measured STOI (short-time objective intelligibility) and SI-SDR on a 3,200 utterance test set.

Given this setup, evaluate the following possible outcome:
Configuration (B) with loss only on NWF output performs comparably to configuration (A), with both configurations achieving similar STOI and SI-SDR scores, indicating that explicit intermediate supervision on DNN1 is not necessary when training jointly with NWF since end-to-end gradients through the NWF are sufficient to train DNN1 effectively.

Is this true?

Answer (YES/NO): NO